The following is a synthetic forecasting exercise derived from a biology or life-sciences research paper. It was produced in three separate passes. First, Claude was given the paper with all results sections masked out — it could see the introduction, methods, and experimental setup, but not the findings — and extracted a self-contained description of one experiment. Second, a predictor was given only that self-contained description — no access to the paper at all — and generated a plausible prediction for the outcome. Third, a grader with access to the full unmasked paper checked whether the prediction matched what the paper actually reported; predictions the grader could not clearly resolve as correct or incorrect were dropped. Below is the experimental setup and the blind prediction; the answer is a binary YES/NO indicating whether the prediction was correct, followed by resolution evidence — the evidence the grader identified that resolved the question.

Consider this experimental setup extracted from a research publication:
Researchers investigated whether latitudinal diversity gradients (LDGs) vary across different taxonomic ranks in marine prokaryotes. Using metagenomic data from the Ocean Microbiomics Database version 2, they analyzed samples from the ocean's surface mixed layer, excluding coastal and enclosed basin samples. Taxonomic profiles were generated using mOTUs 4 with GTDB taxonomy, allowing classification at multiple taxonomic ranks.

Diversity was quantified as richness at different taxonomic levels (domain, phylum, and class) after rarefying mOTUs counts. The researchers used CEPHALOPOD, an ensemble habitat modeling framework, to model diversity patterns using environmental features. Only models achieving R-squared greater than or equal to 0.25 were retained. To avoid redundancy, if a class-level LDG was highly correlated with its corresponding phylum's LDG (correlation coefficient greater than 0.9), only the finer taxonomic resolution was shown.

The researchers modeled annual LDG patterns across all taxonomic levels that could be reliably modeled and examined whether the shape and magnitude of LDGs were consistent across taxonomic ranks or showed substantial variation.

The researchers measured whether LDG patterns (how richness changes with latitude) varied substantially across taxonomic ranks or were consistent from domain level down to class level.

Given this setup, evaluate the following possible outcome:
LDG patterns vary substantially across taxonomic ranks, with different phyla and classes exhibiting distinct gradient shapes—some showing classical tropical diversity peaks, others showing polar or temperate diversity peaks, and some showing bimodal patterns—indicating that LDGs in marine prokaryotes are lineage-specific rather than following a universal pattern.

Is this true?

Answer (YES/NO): YES